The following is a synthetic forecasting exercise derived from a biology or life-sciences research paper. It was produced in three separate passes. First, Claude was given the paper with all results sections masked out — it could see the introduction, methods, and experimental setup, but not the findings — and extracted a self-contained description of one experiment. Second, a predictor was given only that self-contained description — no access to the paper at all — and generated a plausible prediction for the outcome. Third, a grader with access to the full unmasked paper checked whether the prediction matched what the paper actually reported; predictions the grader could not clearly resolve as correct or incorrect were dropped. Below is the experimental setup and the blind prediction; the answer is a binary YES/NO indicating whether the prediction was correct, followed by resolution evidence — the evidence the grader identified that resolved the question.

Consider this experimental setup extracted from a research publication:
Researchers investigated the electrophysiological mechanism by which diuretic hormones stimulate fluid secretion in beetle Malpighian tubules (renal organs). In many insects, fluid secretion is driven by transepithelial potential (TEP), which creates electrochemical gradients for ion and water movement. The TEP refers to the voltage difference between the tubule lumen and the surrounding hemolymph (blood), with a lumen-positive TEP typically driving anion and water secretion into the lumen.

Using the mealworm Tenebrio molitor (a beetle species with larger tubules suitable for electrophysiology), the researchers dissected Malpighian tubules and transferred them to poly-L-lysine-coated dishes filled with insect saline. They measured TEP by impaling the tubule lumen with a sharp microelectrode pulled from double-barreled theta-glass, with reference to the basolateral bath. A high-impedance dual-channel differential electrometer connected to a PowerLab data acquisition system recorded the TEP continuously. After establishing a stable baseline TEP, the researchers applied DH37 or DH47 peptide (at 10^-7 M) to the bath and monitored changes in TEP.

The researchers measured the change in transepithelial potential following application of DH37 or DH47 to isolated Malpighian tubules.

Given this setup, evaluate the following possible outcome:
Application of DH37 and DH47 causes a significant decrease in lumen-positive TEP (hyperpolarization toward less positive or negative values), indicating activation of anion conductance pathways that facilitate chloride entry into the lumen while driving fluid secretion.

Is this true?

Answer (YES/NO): NO